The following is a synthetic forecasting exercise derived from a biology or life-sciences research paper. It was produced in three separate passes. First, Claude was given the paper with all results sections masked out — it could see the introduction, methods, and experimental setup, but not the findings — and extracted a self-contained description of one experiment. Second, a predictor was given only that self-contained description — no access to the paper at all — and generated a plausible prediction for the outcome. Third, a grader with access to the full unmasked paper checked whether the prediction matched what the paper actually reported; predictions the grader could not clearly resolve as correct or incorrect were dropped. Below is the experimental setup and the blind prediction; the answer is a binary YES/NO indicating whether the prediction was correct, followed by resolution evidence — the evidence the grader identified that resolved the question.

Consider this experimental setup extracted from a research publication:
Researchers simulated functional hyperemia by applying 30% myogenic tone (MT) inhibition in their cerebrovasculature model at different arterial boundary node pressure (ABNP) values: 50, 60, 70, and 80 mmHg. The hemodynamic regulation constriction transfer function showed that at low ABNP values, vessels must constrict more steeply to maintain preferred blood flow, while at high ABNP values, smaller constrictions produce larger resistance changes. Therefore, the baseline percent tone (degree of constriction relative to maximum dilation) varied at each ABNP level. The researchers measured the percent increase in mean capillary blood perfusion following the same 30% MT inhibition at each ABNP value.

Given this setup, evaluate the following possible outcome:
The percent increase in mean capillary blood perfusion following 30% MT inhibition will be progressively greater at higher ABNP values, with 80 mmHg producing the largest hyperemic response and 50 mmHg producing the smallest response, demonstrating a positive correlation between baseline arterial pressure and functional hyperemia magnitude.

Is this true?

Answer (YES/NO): YES